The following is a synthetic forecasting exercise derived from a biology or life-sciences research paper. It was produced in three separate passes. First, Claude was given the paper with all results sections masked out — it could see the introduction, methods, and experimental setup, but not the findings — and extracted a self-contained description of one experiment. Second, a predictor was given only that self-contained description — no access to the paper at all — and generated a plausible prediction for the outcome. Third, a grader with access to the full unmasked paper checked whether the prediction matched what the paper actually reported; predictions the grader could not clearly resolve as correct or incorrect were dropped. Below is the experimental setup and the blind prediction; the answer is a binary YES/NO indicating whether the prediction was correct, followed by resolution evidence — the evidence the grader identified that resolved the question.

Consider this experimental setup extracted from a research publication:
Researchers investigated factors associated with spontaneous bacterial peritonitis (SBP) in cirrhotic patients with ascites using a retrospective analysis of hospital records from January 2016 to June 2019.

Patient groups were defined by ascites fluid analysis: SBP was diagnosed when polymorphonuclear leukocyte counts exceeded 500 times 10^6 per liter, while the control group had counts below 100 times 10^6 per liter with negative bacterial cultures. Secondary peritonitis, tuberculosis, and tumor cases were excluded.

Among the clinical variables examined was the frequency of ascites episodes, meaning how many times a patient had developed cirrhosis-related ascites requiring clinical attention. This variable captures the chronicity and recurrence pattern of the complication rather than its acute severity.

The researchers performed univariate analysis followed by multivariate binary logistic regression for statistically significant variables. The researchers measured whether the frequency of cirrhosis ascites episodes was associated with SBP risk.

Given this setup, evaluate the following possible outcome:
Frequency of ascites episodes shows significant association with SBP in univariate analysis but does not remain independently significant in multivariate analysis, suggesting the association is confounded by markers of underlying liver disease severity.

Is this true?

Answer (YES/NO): NO